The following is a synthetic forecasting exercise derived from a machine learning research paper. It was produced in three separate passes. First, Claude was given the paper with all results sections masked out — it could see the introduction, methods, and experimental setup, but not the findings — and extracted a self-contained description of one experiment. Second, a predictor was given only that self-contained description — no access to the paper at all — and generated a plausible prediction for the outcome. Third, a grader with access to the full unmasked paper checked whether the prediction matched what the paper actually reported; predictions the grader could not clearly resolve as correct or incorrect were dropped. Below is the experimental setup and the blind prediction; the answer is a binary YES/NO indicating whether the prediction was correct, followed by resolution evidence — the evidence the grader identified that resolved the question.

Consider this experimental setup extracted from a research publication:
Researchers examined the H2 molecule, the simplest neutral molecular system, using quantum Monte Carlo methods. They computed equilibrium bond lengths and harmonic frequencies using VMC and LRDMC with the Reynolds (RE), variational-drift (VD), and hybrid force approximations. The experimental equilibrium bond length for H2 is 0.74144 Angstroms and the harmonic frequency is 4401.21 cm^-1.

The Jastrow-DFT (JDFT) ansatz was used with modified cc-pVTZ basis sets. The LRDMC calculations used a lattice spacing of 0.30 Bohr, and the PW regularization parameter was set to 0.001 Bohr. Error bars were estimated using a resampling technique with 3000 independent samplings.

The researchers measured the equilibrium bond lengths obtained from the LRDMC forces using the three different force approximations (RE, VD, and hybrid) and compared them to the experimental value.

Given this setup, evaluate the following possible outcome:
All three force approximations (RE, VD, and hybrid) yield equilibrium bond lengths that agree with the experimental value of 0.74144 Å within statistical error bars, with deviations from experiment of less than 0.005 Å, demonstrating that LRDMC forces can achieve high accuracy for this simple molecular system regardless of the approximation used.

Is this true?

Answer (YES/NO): NO